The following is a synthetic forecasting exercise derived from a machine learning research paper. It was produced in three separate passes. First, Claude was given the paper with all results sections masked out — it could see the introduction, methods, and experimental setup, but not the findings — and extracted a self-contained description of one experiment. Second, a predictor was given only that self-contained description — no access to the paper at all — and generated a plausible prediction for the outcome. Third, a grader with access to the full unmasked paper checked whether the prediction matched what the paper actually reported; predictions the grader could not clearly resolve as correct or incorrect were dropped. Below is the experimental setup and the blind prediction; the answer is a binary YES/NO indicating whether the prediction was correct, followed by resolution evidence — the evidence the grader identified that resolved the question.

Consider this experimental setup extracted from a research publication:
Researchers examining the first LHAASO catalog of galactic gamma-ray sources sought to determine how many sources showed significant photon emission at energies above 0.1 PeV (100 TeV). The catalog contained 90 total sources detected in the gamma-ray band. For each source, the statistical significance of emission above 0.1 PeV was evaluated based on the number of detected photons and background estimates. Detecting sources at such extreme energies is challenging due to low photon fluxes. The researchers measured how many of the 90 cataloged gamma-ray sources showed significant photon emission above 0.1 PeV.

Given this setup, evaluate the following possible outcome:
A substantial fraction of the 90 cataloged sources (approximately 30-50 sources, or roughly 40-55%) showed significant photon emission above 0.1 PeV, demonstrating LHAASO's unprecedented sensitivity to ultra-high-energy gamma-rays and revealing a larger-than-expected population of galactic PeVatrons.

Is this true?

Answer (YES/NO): YES